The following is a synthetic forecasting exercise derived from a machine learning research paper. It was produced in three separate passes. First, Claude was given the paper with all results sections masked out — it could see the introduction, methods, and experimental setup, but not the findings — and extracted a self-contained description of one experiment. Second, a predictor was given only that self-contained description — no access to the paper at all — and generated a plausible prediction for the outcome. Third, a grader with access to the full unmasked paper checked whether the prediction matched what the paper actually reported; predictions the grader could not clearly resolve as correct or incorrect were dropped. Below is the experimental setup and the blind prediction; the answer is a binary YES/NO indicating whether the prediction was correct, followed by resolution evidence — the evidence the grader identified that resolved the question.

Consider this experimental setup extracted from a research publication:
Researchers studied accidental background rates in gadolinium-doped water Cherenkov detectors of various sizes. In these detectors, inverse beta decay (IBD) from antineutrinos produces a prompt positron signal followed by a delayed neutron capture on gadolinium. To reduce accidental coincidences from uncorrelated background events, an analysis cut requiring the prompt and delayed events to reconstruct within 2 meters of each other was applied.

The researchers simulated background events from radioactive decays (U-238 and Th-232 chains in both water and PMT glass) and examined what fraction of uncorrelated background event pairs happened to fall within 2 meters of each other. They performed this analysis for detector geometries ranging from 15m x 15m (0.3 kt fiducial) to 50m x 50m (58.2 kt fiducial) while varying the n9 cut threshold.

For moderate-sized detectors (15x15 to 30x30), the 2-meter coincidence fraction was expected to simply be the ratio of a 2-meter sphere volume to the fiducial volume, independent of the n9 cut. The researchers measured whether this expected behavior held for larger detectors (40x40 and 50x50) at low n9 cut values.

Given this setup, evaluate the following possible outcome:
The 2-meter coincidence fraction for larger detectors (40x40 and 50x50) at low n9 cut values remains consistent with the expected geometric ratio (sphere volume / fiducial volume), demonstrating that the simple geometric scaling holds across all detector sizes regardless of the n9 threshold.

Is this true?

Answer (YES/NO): NO